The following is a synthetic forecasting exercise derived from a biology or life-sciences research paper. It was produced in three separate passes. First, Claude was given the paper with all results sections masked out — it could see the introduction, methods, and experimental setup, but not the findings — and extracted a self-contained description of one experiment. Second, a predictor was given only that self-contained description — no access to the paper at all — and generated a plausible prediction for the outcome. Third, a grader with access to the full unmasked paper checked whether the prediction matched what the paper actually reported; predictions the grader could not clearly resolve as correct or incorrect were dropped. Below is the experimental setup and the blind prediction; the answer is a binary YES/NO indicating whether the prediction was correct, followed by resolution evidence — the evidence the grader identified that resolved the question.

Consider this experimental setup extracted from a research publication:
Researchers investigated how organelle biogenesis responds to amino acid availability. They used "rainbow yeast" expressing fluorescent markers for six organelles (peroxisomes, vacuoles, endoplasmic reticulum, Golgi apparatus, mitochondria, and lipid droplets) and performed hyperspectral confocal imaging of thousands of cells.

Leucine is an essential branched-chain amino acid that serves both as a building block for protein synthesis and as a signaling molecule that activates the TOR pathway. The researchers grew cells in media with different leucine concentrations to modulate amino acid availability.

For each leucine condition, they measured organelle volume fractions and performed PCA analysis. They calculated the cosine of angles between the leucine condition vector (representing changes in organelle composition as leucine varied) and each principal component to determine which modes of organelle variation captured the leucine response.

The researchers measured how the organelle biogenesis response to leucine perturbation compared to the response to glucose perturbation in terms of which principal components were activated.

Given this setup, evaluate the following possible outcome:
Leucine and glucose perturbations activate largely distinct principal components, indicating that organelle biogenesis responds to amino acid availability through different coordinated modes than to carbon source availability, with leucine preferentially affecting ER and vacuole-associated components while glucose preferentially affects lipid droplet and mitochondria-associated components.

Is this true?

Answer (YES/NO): NO